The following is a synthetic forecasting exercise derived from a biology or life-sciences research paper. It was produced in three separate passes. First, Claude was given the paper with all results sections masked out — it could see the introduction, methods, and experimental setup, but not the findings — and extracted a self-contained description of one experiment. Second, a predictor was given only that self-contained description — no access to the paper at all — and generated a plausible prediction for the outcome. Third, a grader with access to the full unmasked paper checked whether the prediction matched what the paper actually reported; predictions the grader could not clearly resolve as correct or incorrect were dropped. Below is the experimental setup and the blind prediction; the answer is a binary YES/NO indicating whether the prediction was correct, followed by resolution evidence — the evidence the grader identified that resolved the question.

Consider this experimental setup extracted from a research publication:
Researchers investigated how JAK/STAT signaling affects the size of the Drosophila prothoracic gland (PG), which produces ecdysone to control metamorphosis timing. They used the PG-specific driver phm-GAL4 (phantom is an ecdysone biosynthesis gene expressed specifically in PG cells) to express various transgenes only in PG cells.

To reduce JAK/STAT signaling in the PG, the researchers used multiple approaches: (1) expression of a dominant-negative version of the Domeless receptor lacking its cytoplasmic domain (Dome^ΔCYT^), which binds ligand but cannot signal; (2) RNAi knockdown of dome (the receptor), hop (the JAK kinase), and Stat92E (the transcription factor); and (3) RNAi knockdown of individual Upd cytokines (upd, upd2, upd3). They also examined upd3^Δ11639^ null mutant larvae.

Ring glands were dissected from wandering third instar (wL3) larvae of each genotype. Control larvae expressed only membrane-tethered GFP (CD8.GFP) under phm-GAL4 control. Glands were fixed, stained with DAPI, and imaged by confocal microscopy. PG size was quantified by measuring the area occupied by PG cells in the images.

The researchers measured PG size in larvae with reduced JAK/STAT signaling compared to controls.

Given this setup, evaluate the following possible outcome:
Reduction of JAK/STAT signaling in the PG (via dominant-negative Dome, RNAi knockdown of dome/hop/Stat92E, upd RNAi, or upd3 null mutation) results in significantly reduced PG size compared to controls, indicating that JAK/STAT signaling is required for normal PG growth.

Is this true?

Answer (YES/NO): YES